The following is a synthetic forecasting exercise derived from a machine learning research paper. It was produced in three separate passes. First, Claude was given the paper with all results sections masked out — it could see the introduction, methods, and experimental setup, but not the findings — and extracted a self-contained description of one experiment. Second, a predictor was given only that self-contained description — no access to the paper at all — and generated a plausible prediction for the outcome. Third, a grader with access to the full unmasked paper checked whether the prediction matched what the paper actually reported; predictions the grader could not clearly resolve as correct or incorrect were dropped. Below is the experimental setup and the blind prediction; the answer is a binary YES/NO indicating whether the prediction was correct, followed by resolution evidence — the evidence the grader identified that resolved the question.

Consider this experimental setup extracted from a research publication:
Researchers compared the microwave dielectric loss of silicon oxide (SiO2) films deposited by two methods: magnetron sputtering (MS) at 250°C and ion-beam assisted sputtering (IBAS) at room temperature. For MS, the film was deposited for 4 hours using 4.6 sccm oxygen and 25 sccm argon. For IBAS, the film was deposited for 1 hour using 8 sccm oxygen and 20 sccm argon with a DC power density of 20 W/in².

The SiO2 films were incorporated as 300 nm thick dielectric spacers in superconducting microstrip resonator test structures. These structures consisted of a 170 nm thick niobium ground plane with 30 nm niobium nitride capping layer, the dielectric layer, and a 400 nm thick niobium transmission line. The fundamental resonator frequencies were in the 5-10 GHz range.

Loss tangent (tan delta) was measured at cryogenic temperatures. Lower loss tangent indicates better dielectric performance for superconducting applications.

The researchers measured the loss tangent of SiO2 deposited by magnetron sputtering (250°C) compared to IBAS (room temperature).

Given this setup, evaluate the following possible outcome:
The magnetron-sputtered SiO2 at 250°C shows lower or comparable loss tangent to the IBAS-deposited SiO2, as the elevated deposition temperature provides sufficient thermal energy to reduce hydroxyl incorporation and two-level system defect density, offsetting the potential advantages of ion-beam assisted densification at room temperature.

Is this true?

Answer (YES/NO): NO